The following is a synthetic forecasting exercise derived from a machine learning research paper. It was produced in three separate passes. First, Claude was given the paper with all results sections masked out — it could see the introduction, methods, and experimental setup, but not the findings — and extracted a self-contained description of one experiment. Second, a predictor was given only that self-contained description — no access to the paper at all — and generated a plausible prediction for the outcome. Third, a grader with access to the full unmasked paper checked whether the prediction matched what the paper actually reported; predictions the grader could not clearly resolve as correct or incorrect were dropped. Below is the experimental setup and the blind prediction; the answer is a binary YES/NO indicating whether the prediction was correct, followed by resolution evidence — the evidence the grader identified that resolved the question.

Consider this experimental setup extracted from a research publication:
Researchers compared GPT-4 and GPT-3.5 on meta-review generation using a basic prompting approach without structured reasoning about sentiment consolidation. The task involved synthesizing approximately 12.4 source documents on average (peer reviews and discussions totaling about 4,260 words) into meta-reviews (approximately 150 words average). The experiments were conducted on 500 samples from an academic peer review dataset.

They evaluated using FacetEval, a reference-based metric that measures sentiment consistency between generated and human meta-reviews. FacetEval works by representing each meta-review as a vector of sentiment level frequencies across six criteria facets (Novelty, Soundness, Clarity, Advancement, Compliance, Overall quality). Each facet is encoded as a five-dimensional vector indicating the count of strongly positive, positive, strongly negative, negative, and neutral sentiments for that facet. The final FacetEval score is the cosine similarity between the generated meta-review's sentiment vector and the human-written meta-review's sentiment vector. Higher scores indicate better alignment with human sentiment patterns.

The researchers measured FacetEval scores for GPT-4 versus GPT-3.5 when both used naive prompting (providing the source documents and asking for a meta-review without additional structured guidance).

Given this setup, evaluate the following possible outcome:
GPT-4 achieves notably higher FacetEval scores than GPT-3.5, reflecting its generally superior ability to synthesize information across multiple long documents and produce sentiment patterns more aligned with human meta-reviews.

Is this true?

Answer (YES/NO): NO